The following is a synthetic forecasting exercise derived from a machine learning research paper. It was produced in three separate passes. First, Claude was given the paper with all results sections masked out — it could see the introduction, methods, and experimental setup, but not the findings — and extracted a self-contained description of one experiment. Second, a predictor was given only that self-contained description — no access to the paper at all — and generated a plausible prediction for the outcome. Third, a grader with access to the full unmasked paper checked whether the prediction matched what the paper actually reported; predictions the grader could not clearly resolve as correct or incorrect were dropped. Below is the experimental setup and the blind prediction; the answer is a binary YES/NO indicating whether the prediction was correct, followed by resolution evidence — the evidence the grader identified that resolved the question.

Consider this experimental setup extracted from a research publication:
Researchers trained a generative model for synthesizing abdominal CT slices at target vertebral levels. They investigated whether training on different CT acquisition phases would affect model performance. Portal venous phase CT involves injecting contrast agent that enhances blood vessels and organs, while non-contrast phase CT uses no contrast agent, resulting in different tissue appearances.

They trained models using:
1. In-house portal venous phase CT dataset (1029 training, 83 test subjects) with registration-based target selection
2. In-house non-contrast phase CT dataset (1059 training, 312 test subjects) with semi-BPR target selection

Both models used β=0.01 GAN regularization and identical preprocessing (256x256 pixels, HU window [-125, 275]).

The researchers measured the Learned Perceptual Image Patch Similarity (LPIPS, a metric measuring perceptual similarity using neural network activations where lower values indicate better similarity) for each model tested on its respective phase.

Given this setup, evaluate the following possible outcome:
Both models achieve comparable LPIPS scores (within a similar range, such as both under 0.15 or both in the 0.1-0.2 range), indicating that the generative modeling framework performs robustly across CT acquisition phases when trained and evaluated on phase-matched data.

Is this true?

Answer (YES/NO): NO